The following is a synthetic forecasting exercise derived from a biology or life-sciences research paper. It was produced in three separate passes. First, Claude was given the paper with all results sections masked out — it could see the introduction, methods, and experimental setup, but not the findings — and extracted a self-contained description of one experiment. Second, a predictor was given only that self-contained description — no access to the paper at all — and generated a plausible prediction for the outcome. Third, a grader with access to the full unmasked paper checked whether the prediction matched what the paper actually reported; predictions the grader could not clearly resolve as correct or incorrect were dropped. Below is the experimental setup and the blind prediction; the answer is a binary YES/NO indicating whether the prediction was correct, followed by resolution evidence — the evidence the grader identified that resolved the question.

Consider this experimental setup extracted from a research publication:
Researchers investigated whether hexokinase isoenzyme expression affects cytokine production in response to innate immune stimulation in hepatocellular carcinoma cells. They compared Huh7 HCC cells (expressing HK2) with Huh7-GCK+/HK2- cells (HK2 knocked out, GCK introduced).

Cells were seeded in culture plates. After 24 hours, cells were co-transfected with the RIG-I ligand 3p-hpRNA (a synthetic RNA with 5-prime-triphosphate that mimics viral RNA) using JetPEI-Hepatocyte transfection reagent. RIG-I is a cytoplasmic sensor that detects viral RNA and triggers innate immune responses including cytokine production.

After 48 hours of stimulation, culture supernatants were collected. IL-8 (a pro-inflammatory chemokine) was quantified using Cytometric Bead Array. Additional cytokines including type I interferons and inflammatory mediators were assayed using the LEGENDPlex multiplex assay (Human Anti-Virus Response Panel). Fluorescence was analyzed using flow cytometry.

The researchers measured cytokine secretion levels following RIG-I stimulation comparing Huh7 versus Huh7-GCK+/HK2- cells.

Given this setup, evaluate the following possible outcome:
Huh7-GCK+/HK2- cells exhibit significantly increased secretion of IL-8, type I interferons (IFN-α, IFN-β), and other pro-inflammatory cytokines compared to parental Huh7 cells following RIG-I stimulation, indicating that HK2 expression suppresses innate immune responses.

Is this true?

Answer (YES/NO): YES